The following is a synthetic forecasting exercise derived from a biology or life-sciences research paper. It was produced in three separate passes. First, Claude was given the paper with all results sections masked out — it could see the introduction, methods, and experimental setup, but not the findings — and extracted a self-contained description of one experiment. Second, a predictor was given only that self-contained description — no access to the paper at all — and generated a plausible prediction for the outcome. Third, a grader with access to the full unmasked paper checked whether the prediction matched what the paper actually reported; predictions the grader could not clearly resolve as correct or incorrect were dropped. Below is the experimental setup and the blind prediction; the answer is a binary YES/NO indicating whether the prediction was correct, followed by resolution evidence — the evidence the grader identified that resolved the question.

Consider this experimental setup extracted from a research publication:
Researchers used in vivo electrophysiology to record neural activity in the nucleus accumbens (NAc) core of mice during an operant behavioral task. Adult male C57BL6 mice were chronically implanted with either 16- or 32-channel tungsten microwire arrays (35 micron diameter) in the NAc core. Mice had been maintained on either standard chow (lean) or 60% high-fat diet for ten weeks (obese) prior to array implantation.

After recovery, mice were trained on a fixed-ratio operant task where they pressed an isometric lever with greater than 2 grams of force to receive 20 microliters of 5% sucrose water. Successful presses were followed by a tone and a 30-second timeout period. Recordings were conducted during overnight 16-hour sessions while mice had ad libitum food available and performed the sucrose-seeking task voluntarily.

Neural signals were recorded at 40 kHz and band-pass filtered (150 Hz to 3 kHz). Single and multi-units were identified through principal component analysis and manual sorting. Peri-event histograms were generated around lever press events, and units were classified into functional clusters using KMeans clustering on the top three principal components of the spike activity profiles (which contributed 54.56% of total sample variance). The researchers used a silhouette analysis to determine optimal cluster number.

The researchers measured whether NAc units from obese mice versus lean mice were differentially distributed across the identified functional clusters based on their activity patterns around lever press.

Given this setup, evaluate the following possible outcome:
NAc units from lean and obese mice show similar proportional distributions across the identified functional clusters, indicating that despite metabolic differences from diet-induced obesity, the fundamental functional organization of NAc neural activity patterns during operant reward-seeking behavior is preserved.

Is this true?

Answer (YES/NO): NO